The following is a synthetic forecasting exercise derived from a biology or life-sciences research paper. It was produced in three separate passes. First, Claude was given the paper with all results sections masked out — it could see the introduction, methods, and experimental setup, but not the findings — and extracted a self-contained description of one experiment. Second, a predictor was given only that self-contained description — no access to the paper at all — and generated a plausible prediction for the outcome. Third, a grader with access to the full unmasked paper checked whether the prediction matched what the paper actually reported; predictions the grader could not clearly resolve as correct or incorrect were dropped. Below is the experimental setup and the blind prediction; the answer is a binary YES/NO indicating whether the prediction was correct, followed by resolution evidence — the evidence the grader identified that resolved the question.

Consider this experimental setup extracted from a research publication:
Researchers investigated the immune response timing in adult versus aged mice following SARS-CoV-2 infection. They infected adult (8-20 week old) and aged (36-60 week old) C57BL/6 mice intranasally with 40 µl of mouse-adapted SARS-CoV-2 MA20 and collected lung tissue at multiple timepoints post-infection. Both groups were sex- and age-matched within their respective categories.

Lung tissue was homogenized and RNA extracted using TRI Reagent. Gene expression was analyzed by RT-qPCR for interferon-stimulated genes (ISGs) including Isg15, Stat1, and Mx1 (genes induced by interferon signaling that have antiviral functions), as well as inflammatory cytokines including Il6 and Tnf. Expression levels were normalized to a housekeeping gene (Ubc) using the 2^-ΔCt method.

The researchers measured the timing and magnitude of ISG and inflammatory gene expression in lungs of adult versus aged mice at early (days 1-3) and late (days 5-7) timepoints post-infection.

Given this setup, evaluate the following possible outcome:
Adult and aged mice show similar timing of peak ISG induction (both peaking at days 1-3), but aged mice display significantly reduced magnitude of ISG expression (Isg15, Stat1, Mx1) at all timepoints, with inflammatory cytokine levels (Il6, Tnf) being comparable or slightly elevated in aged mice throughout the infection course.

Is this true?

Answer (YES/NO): NO